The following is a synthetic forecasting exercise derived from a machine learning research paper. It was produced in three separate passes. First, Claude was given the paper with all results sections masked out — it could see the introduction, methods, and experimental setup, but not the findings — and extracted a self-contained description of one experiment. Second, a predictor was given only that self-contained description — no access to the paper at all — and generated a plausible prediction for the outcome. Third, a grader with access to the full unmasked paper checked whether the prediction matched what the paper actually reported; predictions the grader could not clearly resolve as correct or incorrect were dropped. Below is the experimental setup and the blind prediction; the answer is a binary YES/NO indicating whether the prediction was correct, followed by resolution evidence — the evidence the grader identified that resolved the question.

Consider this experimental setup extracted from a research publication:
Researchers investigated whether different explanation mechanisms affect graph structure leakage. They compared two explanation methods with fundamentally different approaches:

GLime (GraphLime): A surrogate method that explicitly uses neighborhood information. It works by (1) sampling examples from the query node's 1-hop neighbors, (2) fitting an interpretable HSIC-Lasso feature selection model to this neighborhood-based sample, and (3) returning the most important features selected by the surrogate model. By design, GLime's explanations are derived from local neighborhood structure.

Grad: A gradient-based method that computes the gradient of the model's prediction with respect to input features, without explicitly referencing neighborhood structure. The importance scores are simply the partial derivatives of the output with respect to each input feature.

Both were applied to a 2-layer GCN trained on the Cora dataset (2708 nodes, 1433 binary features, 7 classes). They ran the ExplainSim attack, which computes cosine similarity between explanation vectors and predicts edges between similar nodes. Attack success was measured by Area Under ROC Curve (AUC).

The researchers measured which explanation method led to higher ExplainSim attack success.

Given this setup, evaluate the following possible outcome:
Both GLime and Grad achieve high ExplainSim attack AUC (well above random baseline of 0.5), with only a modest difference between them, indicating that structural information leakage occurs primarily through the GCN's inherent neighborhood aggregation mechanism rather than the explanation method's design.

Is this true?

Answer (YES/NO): NO